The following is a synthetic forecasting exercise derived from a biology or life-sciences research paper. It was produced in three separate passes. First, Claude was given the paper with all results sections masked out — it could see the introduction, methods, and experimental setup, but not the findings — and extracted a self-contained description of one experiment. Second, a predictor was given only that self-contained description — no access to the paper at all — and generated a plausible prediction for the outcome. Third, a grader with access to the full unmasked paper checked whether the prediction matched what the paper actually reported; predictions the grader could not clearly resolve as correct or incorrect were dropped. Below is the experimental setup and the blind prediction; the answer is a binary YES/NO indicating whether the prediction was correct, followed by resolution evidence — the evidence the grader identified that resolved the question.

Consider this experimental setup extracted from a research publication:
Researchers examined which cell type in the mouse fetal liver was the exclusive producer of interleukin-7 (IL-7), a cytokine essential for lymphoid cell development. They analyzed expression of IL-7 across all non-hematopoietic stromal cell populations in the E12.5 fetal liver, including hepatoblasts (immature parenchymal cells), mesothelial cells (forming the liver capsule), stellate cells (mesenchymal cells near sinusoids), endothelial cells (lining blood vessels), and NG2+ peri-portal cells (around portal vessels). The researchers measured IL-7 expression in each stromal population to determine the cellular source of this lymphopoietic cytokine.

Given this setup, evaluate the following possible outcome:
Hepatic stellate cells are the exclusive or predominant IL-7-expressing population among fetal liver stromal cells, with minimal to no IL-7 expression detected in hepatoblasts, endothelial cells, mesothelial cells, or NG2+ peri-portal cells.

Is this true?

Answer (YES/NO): NO